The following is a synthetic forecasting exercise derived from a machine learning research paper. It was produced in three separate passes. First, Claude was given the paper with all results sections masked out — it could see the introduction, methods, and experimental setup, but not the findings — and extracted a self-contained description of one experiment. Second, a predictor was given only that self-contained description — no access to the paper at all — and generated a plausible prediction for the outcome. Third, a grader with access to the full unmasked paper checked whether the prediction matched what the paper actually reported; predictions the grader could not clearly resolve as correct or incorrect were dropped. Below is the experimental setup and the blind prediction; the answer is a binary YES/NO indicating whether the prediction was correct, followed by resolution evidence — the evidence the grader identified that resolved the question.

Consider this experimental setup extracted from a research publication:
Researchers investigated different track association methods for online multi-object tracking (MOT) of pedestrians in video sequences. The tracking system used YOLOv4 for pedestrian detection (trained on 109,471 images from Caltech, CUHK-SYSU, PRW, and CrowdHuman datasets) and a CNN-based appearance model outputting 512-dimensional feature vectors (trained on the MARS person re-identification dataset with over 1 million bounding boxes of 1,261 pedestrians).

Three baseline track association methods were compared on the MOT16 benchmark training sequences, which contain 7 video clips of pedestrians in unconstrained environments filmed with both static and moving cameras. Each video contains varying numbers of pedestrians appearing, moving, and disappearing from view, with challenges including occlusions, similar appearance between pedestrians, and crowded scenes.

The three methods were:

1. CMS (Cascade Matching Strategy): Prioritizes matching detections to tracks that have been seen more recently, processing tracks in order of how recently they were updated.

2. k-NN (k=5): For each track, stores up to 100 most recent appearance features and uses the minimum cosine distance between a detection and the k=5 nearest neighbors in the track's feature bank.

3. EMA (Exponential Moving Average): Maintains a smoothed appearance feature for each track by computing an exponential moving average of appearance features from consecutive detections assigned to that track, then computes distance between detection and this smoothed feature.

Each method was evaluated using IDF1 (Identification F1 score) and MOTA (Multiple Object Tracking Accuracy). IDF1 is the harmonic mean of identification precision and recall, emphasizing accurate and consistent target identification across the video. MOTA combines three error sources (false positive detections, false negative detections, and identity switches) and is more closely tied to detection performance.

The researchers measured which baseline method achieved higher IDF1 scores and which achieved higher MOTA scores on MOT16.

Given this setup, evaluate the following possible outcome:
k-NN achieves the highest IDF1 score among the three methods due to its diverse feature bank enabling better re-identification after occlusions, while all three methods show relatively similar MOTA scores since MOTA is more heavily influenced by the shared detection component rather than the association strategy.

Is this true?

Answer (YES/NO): NO